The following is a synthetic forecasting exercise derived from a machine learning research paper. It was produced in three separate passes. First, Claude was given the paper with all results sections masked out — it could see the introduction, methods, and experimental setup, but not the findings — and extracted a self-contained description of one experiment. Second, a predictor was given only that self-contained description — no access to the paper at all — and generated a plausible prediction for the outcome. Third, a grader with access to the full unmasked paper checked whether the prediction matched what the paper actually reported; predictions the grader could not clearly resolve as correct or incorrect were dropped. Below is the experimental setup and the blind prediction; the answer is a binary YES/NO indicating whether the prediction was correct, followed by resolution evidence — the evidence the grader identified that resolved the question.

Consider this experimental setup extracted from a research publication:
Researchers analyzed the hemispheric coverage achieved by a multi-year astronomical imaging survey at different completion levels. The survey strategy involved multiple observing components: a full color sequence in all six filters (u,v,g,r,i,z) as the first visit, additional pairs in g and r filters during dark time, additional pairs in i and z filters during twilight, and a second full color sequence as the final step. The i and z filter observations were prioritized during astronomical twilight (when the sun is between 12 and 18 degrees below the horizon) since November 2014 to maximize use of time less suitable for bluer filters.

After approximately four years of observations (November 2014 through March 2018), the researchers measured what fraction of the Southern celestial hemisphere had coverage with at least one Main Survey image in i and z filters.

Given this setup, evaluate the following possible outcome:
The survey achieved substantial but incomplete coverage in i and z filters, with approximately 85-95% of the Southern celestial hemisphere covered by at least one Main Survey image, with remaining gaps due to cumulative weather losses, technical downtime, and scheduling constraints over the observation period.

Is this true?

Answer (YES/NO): YES